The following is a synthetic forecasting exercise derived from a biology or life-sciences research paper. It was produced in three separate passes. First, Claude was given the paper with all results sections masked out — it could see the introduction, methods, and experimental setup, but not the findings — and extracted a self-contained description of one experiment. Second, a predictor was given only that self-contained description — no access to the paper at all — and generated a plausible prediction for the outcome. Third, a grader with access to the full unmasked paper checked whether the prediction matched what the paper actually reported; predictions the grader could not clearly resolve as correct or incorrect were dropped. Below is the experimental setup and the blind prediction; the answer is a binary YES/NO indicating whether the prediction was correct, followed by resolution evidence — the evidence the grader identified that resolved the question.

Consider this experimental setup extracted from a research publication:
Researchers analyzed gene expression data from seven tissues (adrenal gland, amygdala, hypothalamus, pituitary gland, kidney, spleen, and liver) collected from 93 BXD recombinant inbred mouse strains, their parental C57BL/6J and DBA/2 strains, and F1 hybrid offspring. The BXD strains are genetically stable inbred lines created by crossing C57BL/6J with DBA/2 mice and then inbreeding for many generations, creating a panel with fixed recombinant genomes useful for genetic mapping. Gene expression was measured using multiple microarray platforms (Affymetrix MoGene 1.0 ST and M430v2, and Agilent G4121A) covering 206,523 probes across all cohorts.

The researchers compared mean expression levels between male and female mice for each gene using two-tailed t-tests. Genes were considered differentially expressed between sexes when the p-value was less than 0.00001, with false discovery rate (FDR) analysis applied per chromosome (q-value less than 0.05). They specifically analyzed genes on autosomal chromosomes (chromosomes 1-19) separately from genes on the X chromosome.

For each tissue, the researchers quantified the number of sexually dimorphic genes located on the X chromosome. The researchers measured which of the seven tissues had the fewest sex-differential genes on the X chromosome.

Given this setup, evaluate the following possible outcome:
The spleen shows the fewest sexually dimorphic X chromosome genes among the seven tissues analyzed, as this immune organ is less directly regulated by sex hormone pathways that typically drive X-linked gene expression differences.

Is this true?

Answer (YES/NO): NO